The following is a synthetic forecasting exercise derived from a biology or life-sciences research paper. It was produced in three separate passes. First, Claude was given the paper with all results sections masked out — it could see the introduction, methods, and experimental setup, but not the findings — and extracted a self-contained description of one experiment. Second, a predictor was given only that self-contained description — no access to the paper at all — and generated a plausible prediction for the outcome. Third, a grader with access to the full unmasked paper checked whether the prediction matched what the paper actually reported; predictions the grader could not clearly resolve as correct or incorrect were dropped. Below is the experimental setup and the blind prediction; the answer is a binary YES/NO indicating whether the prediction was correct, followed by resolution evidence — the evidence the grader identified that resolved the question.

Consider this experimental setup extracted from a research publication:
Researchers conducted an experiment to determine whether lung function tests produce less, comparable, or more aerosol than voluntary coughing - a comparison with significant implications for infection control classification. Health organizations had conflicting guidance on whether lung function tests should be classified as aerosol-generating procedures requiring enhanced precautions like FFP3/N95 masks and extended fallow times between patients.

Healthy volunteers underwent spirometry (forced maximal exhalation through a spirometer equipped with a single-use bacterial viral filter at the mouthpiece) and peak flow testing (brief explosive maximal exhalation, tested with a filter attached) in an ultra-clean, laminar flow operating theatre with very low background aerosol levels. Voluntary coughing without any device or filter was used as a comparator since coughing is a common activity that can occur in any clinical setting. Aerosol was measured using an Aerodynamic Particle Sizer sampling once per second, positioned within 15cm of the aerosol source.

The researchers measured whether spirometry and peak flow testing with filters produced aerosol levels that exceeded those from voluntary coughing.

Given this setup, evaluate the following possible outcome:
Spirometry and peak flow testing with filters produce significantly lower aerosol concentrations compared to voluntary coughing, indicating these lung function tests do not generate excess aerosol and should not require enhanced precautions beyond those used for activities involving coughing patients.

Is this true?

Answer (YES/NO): YES